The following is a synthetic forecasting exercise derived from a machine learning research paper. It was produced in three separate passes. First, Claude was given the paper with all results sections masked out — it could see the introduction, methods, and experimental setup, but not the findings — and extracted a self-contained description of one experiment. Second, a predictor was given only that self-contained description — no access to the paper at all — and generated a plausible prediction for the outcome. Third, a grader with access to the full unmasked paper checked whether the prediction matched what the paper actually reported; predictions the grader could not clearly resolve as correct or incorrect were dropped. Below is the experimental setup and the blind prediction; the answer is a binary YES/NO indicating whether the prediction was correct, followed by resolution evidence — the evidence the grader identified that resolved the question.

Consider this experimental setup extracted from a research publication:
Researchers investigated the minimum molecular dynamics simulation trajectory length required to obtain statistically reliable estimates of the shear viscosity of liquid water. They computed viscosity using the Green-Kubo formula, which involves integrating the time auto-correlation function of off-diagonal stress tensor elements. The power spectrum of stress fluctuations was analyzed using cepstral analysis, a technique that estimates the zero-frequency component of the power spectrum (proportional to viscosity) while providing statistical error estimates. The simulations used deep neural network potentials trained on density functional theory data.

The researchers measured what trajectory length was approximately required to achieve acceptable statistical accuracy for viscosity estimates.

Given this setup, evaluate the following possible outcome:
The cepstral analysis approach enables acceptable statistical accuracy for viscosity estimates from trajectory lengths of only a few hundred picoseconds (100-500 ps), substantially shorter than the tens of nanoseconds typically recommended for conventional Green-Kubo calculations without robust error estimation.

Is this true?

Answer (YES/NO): YES